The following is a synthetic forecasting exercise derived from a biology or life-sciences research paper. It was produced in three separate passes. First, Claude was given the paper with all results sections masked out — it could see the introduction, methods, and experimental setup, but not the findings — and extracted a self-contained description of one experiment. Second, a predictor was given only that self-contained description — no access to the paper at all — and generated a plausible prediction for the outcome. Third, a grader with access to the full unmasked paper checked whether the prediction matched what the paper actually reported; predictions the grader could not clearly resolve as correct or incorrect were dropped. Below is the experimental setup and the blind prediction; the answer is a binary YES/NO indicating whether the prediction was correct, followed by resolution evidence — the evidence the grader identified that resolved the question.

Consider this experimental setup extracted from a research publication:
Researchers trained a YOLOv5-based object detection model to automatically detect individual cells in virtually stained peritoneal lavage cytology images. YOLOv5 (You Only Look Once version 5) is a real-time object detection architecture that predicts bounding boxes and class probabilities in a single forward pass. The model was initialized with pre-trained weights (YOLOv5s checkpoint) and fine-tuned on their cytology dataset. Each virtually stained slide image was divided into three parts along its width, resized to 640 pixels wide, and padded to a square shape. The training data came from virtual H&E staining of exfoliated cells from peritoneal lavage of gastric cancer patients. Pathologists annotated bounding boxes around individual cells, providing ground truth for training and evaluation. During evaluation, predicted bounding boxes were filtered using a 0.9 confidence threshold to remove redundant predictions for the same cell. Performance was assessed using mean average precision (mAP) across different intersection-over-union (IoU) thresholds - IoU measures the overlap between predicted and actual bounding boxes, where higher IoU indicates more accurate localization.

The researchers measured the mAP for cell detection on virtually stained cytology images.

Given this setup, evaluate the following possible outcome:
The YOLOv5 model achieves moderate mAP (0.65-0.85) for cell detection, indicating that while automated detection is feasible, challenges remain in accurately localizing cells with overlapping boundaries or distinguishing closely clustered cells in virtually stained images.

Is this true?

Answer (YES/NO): NO